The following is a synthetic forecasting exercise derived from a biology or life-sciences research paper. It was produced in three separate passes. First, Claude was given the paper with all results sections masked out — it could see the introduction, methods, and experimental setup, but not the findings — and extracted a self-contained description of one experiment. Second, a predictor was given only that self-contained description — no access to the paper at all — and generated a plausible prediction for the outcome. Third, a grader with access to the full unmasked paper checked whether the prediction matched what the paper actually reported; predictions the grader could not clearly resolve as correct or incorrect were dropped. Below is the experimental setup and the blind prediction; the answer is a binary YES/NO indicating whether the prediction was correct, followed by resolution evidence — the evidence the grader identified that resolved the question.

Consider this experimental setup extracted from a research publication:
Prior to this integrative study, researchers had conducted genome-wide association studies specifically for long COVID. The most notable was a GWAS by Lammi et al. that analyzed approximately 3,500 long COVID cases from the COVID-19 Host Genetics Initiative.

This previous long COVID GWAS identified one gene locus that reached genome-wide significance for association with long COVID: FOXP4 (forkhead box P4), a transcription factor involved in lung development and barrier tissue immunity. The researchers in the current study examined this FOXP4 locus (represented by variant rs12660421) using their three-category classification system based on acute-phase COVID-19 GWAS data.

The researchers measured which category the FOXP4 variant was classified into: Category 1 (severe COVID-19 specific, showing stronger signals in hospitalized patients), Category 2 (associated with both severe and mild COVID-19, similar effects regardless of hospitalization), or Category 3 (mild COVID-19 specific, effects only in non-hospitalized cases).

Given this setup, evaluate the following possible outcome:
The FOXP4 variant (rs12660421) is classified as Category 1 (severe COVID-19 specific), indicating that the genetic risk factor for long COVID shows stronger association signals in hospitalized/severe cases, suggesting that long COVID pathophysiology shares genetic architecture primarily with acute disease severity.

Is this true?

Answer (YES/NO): YES